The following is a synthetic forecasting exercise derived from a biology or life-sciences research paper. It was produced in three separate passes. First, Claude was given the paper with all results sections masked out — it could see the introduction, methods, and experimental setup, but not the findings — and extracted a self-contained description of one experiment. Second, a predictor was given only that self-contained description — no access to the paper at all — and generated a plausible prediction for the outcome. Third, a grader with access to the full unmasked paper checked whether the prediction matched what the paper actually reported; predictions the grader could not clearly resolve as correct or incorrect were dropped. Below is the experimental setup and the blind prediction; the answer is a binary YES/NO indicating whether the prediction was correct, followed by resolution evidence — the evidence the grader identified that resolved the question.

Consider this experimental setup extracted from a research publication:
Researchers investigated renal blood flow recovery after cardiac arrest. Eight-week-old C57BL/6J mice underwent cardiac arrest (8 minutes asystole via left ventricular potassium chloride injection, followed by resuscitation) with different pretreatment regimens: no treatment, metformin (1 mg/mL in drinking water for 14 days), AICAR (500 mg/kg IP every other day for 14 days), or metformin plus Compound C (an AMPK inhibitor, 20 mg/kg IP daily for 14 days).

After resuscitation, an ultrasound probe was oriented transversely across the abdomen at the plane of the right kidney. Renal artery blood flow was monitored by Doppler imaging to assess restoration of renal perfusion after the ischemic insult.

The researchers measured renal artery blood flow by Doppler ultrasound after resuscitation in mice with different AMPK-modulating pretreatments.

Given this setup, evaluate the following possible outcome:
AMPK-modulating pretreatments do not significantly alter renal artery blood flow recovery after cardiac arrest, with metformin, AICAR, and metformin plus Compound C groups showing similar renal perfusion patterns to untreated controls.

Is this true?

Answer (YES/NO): YES